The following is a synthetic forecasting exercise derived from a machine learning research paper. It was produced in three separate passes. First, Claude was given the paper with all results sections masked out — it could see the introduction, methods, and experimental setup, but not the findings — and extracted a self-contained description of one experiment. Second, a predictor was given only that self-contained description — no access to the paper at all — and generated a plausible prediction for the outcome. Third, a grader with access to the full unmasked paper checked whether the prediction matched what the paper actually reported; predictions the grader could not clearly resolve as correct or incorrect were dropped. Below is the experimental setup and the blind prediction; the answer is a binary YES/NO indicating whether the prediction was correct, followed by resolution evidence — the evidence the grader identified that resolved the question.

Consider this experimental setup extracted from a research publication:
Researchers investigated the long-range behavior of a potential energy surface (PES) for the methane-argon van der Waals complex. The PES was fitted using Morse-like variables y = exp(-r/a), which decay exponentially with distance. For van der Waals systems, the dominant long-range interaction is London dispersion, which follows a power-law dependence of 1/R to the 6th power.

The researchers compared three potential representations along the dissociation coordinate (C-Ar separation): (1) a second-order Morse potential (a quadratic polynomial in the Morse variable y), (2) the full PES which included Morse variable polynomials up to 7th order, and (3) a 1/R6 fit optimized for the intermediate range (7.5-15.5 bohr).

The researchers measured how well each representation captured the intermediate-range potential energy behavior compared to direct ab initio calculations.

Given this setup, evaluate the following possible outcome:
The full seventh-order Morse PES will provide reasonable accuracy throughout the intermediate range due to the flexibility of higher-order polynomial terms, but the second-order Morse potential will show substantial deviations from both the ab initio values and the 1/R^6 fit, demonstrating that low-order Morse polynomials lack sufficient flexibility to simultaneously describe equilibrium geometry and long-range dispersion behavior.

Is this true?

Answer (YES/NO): YES